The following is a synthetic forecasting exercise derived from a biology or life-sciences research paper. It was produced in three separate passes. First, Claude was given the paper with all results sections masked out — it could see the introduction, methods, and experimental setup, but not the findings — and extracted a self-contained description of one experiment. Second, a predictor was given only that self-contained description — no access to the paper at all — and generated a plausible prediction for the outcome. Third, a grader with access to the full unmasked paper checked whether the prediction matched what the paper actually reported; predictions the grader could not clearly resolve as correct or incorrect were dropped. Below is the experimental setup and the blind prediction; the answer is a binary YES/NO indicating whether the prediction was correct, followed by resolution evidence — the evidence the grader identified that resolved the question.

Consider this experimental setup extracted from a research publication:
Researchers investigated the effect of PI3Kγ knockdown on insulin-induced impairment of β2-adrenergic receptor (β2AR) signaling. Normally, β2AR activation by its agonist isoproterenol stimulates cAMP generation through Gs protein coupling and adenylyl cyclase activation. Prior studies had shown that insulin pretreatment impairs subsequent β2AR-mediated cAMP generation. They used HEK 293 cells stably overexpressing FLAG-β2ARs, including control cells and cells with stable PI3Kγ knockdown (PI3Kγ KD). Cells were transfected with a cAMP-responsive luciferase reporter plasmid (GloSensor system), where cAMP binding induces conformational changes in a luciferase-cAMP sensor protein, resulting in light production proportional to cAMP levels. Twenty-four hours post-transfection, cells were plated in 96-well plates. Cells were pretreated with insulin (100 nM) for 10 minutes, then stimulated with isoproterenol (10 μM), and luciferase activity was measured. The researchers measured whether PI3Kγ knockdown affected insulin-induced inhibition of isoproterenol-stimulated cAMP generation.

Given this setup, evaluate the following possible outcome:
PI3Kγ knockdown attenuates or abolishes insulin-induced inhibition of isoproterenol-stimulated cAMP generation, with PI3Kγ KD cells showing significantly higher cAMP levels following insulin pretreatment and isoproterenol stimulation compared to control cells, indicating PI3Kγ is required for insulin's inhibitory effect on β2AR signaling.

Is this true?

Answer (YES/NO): YES